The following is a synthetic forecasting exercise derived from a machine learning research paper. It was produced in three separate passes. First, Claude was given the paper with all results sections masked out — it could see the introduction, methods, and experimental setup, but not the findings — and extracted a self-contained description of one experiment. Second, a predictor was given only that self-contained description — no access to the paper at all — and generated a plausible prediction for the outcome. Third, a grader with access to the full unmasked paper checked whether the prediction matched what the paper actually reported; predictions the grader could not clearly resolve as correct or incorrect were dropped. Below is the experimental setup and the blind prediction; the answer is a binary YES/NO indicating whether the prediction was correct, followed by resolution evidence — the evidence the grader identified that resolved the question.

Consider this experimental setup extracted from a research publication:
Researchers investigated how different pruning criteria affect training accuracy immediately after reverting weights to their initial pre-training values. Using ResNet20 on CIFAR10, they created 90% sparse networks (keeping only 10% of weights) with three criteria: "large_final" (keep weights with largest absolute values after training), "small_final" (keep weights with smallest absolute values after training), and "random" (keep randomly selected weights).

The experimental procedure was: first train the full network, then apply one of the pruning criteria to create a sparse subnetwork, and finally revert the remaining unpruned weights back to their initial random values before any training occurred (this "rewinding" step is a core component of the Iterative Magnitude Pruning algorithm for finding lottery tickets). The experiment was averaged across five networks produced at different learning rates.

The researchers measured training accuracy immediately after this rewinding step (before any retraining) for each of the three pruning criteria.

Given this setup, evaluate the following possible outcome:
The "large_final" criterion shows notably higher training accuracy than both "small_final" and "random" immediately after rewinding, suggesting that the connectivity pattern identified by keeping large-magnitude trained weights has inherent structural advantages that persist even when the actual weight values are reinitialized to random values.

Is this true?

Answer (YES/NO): NO